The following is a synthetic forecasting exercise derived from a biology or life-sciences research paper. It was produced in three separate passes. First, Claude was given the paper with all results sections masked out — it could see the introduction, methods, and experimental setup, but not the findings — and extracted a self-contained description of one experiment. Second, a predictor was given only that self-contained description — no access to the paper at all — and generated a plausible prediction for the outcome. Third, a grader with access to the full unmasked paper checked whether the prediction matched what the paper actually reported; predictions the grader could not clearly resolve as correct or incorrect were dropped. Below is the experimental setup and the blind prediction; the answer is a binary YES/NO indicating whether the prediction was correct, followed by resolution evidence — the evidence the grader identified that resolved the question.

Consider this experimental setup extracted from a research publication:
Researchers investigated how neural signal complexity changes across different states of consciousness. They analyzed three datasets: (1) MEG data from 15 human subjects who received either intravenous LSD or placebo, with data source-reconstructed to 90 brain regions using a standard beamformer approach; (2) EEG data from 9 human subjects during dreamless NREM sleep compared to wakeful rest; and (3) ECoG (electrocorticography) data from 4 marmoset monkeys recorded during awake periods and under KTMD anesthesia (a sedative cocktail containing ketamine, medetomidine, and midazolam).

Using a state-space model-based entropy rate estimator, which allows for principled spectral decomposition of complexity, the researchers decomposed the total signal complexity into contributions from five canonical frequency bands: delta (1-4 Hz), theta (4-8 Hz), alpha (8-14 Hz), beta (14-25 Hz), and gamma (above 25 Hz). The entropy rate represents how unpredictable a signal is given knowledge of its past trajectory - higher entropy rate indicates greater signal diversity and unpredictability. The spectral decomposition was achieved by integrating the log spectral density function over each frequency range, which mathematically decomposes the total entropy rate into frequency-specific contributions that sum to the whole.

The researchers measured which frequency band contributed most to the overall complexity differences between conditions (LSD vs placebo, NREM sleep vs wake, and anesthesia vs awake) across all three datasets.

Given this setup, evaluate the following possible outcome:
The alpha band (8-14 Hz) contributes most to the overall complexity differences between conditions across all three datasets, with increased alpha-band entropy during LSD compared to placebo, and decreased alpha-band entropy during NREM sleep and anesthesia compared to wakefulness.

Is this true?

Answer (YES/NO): NO